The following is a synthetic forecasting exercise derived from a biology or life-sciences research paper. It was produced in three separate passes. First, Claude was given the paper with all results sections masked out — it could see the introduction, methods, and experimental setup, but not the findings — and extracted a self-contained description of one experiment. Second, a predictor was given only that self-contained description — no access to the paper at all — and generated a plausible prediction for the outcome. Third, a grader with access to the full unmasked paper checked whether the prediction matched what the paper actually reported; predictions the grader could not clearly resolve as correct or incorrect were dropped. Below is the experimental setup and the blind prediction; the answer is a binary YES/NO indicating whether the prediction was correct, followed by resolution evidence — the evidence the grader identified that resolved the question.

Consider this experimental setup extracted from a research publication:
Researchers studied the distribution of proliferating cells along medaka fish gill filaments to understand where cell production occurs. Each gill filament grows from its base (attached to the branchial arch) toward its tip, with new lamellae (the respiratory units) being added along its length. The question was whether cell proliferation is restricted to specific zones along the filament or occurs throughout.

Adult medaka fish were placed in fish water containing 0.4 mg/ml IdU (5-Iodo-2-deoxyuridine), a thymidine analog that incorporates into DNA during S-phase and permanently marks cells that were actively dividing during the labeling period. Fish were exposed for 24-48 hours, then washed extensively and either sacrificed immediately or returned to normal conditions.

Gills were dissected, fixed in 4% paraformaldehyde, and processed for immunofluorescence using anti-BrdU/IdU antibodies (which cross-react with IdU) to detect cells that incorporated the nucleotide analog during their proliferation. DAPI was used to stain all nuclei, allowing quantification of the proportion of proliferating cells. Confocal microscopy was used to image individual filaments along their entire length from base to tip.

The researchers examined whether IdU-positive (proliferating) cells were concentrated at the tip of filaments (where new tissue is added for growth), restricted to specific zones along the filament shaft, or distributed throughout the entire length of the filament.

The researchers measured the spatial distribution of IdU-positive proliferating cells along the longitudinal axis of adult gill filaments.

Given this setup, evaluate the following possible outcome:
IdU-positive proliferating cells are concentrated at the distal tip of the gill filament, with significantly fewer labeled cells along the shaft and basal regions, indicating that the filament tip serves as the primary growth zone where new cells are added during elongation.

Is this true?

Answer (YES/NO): NO